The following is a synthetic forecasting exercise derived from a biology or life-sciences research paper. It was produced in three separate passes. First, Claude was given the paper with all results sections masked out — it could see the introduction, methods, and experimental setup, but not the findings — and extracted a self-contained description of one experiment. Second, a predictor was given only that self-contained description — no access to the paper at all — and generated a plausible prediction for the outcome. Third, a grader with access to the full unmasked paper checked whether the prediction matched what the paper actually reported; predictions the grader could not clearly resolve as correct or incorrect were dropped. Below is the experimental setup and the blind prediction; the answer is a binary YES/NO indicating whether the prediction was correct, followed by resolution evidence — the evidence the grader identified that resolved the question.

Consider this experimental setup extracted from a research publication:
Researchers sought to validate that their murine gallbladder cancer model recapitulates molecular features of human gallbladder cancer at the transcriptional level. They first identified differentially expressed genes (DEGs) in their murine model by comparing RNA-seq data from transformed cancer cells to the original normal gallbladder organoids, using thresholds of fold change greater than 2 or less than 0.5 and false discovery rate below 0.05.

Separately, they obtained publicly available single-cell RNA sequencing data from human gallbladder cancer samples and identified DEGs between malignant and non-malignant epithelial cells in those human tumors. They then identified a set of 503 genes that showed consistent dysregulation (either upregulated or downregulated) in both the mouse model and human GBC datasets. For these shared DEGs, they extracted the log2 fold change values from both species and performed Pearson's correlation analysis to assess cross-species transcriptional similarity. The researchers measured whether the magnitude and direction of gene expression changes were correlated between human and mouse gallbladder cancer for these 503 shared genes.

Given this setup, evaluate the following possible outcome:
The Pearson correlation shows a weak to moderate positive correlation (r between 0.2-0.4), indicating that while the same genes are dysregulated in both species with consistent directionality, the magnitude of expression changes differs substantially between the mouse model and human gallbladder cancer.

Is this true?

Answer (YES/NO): NO